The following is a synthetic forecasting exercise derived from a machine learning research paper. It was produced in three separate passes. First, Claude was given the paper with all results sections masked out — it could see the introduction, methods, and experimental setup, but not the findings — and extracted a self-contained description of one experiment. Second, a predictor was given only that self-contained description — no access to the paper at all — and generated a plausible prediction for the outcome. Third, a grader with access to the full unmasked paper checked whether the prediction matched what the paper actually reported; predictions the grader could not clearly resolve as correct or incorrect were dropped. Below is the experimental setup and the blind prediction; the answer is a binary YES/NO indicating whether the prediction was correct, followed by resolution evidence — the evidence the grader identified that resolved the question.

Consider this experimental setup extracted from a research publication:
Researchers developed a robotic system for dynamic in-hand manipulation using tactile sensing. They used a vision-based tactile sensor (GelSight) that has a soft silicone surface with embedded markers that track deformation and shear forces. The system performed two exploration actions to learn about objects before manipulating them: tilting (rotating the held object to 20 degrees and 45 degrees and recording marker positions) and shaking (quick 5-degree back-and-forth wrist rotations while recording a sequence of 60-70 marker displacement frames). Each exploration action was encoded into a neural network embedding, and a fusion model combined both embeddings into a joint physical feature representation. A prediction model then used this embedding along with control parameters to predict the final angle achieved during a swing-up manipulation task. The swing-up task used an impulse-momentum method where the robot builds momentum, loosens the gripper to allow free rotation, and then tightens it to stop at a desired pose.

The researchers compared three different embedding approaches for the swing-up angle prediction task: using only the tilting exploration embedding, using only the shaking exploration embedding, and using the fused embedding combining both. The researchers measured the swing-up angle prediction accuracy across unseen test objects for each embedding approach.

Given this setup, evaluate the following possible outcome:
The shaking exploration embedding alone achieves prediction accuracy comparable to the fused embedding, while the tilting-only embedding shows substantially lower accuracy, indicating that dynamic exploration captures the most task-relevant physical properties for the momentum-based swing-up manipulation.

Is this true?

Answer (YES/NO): NO